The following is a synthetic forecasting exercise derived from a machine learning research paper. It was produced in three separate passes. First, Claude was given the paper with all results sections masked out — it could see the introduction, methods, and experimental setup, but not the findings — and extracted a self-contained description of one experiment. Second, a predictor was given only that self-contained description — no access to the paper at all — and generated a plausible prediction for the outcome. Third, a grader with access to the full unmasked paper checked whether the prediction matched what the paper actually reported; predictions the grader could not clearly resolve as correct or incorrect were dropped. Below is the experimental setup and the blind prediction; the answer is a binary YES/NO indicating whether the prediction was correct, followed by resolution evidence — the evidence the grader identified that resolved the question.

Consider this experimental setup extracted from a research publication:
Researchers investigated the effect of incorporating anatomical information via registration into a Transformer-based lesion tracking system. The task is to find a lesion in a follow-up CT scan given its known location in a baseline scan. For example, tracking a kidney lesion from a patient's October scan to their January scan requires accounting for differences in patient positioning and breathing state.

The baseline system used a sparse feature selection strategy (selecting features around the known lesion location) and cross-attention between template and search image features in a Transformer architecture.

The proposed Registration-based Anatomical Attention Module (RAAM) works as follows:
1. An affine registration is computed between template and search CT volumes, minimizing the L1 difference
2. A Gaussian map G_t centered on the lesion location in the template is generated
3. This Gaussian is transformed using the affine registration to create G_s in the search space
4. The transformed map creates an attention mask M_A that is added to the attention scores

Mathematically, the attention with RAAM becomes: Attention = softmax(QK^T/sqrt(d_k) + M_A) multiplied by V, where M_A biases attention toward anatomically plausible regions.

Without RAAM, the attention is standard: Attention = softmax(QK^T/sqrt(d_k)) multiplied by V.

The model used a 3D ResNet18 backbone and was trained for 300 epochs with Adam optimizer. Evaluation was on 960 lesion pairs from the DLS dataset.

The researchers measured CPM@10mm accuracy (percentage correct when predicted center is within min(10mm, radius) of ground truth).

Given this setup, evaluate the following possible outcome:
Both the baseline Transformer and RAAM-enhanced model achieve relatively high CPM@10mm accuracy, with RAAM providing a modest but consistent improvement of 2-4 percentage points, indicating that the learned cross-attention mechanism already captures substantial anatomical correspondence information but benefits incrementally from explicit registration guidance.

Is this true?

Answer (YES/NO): NO